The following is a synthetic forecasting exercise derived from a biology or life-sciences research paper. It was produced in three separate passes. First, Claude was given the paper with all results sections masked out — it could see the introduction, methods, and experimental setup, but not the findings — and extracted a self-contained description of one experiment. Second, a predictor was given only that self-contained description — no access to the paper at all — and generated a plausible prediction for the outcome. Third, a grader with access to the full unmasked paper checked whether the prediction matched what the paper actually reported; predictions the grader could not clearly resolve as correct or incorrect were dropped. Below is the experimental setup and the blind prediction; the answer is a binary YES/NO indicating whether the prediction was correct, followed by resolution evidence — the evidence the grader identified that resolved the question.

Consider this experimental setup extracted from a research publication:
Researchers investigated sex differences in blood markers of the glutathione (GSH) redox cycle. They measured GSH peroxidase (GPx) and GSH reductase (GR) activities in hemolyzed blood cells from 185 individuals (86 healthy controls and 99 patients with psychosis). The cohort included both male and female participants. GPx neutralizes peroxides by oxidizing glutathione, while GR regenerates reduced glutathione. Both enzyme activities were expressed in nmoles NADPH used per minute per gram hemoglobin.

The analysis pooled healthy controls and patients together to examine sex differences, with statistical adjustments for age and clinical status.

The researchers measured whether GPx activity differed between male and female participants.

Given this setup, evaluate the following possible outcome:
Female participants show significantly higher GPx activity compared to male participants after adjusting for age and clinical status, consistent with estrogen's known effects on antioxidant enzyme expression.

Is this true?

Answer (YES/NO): YES